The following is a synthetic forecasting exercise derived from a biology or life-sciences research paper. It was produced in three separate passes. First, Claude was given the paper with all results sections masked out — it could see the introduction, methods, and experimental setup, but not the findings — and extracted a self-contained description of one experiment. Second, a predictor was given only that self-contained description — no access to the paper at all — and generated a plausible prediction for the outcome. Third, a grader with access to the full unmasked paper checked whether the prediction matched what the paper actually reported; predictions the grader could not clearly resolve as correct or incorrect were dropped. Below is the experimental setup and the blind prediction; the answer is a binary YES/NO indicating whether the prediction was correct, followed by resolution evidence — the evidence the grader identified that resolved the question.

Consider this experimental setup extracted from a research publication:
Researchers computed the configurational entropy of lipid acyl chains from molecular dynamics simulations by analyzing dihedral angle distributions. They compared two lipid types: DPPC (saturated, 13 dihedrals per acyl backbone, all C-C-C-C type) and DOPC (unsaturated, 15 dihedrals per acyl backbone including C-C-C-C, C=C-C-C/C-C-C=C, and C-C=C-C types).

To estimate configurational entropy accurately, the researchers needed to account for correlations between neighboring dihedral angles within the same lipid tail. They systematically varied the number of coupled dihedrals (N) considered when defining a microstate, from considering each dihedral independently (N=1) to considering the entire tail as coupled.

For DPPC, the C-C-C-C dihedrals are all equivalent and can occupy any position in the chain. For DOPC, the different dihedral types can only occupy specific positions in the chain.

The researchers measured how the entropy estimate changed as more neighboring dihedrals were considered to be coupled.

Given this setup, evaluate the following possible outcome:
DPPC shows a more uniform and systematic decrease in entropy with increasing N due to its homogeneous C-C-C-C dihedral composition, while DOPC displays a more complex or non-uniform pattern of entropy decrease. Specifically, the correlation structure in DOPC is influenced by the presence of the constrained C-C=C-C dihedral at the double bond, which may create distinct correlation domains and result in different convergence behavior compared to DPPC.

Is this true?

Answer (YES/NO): NO